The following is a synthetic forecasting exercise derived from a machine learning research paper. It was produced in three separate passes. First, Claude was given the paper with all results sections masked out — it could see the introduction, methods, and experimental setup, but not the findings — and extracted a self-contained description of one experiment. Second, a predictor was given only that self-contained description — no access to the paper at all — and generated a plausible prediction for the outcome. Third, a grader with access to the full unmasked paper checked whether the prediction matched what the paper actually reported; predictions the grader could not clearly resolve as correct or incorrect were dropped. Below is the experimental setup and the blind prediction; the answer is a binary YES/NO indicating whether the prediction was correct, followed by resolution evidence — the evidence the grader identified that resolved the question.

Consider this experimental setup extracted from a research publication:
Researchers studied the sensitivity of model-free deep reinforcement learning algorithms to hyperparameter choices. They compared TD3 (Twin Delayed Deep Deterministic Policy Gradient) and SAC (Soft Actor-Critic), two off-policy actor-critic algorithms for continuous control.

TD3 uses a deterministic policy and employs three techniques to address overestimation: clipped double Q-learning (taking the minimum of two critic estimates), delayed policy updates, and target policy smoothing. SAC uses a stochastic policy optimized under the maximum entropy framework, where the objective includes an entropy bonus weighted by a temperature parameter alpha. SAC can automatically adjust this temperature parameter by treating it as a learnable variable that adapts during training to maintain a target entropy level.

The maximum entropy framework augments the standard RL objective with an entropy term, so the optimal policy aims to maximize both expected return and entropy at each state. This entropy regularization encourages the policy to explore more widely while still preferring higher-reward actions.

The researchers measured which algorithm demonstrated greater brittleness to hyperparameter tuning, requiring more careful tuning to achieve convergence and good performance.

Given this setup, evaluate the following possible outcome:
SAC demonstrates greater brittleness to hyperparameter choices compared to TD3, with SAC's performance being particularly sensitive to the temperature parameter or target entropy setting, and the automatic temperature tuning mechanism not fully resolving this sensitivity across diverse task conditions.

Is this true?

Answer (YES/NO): NO